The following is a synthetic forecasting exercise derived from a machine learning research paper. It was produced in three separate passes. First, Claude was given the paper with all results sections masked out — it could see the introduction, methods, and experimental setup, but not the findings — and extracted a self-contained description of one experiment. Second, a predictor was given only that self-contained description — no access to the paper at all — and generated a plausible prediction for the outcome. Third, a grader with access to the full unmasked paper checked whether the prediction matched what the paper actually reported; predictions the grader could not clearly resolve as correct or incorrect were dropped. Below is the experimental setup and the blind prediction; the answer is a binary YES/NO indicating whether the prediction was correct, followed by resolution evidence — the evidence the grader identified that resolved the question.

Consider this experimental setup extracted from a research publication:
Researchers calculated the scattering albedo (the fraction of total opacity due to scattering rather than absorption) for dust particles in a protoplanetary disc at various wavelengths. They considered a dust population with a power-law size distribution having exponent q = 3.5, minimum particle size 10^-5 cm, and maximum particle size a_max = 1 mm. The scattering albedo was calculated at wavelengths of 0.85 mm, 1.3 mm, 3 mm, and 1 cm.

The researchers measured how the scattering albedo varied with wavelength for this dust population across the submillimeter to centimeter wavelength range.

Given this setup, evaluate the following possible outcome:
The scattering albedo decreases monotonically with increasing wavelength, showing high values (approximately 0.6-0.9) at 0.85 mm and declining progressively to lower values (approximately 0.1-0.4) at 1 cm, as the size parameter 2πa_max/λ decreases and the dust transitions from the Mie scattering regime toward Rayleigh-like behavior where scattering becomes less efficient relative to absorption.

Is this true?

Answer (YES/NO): NO